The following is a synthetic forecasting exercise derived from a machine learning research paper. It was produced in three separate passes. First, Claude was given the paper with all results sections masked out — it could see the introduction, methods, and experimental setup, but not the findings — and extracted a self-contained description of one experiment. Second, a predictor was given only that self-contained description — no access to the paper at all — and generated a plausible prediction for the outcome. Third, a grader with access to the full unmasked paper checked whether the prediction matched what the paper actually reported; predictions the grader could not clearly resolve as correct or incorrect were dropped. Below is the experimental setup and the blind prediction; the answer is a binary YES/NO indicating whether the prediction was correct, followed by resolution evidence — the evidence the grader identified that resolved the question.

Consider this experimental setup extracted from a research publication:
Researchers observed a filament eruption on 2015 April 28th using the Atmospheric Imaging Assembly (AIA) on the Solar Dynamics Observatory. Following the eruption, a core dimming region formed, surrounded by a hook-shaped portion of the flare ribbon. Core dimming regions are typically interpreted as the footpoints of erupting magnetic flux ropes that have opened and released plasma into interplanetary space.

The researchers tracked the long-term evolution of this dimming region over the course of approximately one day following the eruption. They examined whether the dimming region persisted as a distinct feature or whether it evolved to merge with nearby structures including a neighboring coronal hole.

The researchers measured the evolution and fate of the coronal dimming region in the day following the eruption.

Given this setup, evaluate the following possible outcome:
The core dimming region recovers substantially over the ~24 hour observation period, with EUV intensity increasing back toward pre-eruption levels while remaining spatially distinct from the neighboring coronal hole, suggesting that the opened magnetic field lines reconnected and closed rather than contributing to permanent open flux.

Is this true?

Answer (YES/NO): NO